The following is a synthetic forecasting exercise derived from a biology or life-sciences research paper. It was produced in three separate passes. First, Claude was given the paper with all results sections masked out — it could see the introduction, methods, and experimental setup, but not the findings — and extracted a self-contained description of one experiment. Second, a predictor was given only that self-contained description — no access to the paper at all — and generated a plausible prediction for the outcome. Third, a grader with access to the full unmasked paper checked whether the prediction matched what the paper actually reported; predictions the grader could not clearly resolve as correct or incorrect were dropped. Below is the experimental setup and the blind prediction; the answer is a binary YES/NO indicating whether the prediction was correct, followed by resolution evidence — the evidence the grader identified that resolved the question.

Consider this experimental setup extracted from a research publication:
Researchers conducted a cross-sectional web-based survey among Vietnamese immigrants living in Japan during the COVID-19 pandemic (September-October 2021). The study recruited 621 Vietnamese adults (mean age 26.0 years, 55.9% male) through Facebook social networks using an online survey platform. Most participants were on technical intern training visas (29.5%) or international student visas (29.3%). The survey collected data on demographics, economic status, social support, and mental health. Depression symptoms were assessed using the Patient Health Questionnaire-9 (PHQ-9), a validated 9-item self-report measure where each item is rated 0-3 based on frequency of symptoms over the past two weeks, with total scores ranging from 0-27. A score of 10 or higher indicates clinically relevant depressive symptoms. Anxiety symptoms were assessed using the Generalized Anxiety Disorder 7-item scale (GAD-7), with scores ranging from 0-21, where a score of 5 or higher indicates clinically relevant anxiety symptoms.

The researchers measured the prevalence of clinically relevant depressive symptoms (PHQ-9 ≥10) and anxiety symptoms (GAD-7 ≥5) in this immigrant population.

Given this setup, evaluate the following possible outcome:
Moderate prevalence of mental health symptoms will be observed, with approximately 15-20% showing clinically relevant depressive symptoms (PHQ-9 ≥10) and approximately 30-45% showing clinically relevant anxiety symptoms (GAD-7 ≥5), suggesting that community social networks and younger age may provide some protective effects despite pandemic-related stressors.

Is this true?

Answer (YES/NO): NO